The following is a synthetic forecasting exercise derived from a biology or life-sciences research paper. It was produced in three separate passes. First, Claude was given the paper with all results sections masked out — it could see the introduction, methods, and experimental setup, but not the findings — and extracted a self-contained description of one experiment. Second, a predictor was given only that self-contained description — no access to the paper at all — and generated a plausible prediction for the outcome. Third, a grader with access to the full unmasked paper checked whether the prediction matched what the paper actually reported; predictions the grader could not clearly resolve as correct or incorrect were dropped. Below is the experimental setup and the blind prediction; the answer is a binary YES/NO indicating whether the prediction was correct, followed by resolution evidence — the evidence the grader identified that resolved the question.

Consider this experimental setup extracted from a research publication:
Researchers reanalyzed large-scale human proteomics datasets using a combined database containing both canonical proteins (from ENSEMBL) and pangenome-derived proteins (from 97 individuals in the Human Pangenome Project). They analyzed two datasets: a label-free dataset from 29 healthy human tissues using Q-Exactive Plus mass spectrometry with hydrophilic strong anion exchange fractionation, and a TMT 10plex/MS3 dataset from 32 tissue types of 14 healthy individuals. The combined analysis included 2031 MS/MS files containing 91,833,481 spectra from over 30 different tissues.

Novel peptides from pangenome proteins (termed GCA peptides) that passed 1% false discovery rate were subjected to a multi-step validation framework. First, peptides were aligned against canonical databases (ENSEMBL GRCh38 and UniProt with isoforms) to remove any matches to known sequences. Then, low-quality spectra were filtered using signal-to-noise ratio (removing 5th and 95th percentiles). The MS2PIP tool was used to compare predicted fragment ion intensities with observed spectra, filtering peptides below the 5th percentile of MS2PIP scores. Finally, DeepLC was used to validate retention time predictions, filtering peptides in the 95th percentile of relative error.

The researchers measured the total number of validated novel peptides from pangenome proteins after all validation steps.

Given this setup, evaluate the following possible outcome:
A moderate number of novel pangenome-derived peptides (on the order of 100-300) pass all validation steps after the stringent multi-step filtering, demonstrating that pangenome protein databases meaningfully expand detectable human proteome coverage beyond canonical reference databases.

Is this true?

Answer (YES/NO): NO